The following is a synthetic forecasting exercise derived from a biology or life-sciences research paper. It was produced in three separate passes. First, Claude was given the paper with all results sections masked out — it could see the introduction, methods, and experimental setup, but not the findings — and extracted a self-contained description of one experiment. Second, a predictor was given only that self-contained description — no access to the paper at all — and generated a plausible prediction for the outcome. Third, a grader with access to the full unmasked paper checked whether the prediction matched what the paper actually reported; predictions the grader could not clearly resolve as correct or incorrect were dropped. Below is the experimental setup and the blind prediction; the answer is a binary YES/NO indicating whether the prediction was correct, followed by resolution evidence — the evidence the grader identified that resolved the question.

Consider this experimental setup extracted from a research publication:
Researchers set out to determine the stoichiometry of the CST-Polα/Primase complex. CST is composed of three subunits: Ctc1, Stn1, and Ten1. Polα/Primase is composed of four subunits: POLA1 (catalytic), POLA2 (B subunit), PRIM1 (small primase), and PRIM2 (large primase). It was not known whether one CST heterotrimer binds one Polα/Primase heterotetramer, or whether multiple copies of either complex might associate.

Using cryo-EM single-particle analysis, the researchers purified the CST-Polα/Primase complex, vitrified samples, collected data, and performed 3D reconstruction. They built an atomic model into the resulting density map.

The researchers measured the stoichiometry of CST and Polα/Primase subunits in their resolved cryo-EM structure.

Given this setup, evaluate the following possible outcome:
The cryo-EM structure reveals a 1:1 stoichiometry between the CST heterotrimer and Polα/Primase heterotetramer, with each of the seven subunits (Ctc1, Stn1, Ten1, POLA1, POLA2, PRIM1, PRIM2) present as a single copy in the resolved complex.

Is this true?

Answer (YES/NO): YES